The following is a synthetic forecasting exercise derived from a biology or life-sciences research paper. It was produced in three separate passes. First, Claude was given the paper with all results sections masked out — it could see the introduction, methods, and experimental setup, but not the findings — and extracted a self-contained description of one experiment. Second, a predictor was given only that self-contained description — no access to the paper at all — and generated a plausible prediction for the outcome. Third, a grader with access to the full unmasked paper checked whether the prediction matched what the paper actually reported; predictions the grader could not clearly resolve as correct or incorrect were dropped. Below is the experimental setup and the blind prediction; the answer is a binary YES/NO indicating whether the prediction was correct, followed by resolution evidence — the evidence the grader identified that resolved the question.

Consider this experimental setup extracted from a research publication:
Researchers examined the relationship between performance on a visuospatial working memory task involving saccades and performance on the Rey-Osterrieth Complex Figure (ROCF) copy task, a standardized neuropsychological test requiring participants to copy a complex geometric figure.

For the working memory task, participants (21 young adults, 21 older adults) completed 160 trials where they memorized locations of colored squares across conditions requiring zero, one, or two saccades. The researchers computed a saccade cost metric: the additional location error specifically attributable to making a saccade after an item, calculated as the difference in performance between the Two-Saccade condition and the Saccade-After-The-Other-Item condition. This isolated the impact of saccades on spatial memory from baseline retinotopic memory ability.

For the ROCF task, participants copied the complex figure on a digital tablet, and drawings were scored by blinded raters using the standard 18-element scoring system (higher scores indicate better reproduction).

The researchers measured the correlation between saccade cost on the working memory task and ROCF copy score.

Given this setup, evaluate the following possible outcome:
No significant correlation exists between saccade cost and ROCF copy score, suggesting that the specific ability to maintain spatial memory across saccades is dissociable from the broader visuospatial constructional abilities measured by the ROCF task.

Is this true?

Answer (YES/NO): NO